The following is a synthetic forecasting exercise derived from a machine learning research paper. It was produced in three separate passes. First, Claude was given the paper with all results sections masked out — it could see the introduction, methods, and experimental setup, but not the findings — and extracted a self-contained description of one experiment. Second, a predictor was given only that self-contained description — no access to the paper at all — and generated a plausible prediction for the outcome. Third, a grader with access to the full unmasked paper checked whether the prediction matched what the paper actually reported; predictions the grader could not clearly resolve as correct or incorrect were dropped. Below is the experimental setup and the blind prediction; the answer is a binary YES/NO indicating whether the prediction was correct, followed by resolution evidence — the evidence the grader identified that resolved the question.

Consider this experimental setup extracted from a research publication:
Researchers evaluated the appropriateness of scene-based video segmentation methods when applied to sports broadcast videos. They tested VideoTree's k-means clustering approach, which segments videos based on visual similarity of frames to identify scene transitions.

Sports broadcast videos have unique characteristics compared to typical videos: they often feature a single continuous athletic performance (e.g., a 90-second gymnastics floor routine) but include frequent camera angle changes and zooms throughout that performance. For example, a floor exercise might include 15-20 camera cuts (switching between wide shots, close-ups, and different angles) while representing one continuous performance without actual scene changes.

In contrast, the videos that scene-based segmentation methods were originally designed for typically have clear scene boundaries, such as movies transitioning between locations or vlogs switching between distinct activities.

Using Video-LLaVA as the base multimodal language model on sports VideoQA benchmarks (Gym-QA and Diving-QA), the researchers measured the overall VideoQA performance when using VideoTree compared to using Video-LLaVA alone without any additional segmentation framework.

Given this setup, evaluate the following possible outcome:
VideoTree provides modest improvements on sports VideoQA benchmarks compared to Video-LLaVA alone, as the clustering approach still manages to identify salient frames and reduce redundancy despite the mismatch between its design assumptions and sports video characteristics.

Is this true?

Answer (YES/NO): NO